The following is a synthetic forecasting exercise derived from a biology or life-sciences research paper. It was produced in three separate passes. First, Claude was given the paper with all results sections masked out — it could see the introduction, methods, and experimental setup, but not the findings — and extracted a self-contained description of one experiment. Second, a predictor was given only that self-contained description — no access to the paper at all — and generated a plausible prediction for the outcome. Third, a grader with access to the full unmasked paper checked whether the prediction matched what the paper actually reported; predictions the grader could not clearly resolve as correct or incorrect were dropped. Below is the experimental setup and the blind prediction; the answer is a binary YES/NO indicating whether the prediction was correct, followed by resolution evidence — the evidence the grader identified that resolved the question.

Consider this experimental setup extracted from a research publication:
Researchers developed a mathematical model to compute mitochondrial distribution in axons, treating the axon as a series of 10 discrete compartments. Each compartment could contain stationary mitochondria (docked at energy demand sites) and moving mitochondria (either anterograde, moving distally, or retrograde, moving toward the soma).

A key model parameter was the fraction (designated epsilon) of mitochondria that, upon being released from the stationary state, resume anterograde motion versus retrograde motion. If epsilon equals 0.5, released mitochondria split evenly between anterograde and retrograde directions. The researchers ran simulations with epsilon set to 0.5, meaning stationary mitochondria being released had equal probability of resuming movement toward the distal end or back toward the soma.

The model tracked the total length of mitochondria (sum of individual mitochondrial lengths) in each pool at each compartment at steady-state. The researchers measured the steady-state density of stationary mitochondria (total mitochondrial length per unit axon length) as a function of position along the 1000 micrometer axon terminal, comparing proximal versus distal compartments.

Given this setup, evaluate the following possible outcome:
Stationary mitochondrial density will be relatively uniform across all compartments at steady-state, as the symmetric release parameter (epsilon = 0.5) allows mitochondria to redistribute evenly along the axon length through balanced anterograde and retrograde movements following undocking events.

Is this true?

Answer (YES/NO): YES